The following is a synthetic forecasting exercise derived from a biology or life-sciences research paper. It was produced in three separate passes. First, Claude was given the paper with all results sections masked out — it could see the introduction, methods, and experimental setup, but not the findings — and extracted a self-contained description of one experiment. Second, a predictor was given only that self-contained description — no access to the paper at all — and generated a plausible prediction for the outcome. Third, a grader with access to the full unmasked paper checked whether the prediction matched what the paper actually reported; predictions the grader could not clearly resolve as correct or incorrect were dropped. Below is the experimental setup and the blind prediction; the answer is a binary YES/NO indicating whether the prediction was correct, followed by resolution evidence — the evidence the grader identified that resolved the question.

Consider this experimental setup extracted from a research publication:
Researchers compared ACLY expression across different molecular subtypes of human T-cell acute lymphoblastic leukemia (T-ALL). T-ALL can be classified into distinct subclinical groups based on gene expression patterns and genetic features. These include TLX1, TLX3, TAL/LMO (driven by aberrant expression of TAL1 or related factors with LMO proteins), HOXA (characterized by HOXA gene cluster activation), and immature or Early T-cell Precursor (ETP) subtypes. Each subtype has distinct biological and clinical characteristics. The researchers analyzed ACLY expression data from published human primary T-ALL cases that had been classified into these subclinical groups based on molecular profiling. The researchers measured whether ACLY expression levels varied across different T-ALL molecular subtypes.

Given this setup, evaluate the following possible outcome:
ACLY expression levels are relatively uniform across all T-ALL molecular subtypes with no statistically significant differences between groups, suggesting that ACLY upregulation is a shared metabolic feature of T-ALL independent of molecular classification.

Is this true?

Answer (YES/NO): YES